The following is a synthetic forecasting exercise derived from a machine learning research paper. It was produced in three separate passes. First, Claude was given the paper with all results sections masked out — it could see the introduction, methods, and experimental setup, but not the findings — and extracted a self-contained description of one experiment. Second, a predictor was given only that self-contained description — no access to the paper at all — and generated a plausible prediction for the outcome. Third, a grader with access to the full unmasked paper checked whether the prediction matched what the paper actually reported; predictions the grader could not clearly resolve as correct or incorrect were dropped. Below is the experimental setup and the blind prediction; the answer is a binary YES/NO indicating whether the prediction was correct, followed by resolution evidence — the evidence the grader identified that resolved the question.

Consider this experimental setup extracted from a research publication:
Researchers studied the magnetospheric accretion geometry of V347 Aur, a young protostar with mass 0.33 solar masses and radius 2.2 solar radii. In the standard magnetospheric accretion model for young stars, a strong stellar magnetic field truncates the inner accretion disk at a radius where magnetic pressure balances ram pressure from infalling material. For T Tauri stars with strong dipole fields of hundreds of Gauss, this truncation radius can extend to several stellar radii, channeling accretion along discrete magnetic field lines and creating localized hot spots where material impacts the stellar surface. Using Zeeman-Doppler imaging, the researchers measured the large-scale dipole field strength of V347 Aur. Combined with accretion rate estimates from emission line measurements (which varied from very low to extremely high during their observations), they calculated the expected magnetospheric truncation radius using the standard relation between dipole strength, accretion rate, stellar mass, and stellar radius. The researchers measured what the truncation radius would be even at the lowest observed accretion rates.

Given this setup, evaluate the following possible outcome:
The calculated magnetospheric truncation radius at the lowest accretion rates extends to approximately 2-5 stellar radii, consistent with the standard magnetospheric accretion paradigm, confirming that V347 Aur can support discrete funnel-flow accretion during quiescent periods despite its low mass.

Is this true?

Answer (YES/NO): NO